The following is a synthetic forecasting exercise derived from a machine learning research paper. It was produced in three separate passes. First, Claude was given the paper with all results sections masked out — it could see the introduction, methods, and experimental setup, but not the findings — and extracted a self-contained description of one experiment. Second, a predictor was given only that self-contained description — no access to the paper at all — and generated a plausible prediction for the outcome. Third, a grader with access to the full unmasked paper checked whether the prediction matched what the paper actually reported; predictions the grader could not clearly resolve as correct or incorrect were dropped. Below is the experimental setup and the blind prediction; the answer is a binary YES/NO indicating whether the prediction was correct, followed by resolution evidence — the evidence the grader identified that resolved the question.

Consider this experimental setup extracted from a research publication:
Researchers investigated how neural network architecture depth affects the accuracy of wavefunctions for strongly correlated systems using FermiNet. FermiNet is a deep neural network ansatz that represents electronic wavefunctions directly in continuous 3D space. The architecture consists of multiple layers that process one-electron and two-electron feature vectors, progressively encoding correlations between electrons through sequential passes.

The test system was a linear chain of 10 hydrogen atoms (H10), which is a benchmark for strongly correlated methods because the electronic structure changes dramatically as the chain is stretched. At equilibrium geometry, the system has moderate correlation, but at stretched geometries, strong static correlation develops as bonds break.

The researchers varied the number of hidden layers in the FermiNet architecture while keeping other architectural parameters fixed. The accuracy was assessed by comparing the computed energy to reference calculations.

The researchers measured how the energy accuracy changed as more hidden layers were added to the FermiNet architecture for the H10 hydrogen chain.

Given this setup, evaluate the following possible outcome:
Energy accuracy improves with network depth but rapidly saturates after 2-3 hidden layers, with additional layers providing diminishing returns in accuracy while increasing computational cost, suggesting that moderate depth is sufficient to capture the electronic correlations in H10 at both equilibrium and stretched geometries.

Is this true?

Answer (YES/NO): NO